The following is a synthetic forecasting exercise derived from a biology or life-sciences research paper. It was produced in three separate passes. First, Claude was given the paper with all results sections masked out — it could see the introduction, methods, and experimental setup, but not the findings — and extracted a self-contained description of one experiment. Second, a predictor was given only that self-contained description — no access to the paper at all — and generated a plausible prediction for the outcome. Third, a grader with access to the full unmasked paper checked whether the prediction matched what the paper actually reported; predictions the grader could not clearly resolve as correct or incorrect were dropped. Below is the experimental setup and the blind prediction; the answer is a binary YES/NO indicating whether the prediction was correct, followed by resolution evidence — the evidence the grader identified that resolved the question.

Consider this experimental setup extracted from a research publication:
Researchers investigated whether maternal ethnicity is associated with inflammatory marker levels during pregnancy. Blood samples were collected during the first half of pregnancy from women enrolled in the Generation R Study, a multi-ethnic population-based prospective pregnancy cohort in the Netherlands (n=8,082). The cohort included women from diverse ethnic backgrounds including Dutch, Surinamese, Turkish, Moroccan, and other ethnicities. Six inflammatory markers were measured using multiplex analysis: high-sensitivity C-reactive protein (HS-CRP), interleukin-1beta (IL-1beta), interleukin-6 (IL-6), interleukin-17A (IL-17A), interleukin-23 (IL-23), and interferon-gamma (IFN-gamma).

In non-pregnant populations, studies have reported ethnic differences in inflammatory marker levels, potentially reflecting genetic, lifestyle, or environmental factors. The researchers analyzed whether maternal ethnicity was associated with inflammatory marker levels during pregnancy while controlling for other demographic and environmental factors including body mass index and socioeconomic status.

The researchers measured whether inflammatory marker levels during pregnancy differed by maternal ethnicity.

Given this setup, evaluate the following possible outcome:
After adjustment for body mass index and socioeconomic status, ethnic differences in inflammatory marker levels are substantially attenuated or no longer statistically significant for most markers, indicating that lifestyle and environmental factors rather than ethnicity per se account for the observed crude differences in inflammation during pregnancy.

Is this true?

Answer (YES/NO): NO